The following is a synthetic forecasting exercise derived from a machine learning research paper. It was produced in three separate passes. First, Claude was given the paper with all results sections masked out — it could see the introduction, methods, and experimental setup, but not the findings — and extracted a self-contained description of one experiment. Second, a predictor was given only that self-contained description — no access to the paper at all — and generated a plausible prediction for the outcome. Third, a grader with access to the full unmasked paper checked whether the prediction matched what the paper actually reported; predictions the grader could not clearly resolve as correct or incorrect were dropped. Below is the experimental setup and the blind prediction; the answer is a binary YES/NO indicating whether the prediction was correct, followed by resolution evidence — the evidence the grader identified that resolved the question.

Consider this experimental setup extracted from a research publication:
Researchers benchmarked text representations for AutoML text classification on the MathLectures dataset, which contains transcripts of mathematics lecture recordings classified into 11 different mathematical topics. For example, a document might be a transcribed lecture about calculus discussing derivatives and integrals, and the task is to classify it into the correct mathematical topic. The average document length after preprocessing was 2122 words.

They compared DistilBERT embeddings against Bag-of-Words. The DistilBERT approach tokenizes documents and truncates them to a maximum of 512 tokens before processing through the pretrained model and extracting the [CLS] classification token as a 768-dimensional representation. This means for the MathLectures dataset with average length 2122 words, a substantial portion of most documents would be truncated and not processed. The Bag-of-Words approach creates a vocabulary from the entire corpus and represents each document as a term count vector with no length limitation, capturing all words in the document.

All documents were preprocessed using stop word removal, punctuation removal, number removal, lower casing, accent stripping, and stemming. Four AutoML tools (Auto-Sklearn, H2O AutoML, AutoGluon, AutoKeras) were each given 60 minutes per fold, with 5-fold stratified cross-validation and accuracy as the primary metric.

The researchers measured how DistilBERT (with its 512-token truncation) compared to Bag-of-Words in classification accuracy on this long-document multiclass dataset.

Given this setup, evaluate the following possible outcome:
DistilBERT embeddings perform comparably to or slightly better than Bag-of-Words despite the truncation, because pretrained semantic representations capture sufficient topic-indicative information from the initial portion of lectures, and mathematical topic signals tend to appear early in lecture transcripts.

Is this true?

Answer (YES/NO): NO